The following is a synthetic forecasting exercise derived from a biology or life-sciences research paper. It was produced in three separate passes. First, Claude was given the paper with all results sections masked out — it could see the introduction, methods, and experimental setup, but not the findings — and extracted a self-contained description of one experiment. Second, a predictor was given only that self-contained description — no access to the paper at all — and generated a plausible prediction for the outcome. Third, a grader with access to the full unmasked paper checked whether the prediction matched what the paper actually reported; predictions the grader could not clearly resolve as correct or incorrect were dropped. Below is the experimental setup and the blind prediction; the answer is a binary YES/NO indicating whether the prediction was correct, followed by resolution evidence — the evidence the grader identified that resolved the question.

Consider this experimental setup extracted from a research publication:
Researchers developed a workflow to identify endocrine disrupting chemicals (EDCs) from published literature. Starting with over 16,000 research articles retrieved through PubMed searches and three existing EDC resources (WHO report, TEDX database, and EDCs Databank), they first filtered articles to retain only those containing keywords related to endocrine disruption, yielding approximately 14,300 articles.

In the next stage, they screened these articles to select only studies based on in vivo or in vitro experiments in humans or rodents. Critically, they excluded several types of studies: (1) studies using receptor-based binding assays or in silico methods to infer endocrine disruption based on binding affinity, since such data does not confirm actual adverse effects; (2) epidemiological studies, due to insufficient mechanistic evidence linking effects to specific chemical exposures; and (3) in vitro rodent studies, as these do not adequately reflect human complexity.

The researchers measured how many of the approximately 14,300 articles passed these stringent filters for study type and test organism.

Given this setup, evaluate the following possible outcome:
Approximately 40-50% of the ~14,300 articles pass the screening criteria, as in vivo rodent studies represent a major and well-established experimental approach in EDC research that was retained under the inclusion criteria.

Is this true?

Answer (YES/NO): NO